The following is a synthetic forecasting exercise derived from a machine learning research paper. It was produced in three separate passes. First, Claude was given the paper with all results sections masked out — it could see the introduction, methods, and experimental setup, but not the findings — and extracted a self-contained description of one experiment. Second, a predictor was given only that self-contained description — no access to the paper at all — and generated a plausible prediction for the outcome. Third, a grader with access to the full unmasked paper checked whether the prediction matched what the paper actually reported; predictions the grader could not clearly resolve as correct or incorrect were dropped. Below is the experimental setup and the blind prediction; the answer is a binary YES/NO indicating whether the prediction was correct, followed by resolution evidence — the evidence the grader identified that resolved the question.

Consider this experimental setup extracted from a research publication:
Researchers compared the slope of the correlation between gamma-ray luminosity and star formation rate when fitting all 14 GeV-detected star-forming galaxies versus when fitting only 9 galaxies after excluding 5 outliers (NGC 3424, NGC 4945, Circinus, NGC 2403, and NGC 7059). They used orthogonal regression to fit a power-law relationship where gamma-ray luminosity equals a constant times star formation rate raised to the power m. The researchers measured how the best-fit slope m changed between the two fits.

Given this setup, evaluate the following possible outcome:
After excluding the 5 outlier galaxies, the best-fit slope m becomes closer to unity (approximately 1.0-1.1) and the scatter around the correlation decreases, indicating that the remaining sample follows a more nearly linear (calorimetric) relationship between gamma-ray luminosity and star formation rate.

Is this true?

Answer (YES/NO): NO